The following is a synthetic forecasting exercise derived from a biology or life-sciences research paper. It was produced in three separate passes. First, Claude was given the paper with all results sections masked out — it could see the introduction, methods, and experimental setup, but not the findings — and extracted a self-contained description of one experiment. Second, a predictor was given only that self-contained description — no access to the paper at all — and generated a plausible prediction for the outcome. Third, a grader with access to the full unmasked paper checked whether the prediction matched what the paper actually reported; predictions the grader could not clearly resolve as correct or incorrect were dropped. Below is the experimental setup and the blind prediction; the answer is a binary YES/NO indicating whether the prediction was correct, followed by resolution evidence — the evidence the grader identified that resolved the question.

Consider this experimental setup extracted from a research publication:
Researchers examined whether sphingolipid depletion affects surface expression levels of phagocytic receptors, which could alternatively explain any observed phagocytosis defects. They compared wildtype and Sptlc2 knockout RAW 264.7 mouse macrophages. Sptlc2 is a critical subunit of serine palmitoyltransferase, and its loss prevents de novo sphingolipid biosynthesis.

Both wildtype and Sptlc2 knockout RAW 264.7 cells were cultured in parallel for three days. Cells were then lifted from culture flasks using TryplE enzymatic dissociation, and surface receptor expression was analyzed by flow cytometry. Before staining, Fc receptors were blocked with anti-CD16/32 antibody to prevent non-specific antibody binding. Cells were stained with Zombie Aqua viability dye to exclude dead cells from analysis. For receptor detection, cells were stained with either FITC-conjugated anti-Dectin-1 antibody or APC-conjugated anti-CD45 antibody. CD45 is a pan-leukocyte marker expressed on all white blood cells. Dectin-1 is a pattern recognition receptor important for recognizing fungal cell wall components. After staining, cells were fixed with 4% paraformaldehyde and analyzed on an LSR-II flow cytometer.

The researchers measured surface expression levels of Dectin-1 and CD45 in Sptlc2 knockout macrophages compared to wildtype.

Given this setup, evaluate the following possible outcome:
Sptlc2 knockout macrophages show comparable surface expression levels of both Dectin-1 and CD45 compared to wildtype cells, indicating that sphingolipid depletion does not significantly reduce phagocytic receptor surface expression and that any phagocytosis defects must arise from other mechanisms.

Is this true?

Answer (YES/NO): YES